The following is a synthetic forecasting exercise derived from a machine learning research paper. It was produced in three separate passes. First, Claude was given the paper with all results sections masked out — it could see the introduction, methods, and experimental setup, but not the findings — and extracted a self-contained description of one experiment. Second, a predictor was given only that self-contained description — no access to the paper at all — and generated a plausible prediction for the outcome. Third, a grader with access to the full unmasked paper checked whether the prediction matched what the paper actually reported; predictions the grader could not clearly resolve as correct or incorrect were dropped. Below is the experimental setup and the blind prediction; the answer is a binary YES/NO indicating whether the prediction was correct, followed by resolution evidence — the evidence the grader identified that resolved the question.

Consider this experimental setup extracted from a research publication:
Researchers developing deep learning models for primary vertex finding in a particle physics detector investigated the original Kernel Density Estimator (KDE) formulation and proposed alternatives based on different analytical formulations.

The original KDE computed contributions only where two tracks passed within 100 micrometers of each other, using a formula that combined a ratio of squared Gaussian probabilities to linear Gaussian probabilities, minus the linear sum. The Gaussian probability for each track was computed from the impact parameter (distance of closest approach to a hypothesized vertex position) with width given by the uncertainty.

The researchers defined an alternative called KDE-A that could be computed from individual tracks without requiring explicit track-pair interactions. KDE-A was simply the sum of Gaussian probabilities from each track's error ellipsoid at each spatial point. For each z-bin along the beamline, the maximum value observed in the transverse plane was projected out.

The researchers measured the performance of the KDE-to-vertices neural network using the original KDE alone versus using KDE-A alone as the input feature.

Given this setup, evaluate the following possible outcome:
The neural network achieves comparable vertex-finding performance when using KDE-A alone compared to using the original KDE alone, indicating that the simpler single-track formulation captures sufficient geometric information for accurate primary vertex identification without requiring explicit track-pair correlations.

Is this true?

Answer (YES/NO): NO